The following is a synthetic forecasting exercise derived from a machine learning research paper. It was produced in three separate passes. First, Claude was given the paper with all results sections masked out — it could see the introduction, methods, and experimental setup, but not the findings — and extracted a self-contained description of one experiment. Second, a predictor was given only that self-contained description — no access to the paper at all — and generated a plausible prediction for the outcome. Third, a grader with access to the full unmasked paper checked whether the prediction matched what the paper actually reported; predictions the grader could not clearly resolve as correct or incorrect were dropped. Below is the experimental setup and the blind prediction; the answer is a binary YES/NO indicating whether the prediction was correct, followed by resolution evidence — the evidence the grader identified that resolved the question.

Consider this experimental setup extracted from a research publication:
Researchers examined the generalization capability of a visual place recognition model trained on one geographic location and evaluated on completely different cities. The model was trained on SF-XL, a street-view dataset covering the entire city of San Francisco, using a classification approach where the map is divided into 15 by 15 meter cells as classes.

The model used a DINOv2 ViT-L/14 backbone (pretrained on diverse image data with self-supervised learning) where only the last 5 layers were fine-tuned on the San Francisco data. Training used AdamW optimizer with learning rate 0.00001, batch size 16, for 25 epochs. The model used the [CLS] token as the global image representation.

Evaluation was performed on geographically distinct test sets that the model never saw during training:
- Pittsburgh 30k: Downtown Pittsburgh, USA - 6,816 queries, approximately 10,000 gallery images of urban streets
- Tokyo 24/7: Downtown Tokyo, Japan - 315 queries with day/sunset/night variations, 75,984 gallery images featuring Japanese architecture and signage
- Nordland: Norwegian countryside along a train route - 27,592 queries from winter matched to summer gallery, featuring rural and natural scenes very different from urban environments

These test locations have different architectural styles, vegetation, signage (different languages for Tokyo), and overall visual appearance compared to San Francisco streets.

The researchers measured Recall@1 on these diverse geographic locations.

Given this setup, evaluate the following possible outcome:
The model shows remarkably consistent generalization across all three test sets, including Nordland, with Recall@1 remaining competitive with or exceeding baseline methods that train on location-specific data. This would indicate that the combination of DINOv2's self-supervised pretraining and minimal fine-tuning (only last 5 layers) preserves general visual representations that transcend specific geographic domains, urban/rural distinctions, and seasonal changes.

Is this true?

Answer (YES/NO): YES